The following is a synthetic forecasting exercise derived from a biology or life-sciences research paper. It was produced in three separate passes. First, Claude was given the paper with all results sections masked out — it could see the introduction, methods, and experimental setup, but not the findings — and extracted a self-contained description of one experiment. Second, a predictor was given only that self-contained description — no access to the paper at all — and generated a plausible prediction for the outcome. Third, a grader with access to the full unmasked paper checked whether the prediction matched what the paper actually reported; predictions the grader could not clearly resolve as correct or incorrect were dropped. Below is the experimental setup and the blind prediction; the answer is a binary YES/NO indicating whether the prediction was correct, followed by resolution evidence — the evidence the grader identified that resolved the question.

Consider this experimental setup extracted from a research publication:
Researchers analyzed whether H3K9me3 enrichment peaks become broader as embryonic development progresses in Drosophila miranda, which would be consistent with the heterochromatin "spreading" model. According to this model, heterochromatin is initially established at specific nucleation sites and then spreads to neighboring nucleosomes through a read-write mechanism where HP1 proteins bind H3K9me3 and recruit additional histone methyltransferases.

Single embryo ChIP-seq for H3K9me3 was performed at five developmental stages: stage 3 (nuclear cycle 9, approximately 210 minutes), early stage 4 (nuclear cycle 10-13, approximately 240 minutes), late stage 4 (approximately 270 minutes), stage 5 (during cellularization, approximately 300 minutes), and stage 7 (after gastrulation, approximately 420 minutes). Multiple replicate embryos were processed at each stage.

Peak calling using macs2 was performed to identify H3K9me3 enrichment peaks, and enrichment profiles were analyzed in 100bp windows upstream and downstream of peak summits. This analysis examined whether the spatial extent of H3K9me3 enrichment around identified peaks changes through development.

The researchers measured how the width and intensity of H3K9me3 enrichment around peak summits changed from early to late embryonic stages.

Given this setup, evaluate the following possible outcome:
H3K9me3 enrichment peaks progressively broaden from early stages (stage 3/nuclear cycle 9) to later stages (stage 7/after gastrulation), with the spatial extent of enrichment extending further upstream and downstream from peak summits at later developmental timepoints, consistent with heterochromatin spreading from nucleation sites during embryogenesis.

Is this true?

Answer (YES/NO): YES